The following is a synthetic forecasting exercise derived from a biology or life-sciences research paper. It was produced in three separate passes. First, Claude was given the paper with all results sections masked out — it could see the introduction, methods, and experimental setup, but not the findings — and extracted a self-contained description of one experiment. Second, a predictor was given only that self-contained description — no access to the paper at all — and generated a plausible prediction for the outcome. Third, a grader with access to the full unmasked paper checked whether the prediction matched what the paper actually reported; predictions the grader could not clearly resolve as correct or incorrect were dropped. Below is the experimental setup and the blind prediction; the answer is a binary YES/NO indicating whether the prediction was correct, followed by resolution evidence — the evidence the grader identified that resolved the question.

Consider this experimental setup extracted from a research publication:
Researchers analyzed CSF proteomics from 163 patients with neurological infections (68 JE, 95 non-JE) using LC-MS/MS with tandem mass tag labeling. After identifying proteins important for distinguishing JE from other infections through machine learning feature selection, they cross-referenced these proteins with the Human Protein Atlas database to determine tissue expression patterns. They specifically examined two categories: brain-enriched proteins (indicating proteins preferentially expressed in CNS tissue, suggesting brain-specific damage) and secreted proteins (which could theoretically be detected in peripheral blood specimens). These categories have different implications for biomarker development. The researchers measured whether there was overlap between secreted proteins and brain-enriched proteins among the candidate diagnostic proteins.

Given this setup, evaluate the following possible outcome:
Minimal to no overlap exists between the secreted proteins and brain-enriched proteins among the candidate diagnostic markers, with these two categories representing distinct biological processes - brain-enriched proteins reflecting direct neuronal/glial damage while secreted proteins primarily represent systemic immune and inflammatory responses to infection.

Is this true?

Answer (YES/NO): NO